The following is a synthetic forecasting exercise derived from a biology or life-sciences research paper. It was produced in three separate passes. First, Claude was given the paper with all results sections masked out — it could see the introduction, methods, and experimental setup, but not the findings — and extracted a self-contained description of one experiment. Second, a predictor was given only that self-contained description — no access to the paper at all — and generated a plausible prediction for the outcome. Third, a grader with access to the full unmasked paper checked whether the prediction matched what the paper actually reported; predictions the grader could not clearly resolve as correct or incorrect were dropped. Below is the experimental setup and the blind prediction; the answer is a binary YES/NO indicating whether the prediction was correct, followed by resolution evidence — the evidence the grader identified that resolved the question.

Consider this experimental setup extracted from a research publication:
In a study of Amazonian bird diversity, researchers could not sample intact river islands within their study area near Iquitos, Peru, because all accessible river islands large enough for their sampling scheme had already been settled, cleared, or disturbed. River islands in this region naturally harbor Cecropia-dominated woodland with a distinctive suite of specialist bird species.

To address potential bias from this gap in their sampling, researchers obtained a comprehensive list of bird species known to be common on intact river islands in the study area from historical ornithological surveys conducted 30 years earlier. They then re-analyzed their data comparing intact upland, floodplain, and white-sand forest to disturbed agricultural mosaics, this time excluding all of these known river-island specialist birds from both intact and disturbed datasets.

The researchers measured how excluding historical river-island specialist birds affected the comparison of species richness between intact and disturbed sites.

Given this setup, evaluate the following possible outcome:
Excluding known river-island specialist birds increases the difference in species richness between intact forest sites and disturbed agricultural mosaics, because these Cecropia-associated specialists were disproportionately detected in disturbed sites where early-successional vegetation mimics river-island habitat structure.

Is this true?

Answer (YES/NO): YES